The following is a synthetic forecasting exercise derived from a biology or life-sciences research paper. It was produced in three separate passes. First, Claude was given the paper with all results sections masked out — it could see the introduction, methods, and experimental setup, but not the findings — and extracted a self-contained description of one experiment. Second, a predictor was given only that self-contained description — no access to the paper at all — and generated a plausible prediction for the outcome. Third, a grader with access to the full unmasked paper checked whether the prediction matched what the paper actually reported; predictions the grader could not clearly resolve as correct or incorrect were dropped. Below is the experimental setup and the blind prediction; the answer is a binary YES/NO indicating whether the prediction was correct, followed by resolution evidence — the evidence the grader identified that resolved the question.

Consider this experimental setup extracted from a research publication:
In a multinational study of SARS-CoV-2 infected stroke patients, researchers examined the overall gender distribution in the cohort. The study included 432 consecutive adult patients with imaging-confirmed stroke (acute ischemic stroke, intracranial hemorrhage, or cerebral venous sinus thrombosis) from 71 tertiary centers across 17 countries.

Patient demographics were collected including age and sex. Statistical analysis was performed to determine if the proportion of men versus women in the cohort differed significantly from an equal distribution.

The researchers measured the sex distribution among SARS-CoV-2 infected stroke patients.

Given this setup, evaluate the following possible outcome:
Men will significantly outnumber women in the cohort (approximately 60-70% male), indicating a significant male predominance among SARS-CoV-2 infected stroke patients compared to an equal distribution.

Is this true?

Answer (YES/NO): NO